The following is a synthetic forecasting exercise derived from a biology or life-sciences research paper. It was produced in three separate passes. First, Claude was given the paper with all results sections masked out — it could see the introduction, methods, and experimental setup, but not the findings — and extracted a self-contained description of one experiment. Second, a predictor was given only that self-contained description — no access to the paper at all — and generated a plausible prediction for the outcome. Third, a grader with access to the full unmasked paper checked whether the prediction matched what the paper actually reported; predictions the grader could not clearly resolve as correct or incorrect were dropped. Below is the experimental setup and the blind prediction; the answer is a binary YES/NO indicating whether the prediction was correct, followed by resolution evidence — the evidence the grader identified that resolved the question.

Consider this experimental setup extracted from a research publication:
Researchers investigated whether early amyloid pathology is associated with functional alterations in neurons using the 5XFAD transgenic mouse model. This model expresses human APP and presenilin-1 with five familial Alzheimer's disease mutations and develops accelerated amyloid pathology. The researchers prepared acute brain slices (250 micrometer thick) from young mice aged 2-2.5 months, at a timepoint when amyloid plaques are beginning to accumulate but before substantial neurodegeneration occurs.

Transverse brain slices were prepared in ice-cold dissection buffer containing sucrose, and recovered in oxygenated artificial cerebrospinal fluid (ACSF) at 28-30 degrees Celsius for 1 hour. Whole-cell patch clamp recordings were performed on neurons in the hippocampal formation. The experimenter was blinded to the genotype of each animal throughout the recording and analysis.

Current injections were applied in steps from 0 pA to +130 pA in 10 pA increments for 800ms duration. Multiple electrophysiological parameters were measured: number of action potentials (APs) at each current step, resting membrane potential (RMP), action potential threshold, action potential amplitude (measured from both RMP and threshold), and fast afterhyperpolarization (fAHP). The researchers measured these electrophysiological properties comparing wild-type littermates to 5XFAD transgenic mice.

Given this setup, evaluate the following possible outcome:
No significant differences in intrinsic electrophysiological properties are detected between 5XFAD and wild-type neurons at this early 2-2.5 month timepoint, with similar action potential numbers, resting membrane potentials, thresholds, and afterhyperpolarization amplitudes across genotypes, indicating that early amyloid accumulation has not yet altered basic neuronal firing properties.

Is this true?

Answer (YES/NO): NO